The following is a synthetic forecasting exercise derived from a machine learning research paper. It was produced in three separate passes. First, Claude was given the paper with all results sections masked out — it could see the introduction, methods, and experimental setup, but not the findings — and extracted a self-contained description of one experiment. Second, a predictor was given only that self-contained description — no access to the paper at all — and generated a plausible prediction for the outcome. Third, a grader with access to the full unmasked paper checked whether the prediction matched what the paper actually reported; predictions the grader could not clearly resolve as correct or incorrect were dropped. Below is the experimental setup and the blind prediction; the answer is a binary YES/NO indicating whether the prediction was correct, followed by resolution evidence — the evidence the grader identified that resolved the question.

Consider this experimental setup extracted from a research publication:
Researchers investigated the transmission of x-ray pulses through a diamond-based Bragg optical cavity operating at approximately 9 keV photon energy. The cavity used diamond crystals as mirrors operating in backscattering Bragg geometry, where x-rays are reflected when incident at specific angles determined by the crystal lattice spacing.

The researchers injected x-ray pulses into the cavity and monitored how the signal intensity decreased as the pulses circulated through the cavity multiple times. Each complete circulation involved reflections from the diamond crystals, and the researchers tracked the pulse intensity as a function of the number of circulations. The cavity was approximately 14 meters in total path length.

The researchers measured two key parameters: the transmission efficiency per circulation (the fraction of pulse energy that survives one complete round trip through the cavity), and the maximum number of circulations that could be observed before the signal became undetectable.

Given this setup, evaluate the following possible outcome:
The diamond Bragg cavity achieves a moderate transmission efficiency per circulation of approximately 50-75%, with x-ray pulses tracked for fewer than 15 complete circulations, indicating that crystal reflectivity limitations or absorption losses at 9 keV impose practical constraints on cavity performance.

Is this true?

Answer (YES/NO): NO